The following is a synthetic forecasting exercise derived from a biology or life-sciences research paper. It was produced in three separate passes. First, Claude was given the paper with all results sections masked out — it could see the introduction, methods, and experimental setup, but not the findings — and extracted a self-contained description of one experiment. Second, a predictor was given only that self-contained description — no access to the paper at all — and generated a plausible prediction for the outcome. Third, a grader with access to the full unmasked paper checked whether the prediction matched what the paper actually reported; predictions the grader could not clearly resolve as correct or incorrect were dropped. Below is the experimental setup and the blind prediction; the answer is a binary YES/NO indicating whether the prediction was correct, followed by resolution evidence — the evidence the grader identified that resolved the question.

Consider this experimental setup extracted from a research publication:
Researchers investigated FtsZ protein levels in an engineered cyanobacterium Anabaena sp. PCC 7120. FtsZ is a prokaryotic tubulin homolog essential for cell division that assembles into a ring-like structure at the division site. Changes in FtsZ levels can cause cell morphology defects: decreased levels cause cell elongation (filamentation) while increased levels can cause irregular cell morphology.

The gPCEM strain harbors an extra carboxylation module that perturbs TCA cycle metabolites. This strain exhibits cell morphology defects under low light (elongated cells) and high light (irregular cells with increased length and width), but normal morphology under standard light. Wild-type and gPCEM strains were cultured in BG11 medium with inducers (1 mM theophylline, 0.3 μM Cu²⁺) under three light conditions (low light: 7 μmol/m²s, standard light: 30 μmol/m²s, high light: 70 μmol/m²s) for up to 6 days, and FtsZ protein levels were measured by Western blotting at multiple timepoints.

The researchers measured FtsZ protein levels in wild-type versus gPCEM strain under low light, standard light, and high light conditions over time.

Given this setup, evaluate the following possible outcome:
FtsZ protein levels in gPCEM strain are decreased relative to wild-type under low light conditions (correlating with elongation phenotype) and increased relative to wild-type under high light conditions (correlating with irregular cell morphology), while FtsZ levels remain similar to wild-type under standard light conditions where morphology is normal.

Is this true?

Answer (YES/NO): YES